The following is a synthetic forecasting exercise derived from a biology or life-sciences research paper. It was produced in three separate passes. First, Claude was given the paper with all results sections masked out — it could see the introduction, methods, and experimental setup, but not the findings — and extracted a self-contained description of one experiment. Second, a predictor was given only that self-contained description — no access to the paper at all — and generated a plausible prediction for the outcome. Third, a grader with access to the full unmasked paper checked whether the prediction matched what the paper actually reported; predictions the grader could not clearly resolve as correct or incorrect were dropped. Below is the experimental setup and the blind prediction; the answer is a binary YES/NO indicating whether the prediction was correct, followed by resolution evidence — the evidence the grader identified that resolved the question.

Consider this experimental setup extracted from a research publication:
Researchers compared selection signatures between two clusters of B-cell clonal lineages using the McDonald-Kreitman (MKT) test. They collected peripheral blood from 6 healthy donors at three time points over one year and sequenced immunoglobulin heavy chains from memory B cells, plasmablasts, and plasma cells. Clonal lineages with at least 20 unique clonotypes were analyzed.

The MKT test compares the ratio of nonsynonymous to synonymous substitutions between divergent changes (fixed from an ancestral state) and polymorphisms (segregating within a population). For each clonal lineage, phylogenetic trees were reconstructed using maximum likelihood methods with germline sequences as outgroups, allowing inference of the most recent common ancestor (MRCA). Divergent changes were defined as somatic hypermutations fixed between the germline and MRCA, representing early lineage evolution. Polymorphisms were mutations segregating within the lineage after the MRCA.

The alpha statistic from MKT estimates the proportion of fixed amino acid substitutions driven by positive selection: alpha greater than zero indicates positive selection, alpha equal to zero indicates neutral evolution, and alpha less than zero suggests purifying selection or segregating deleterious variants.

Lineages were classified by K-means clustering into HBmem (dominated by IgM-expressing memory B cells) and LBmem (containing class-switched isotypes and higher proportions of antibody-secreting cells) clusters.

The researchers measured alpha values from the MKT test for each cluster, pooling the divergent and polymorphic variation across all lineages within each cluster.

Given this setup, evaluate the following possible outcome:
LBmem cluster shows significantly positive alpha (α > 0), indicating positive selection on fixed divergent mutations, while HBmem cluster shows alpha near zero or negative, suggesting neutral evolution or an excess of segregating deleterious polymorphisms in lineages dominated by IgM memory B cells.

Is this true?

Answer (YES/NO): NO